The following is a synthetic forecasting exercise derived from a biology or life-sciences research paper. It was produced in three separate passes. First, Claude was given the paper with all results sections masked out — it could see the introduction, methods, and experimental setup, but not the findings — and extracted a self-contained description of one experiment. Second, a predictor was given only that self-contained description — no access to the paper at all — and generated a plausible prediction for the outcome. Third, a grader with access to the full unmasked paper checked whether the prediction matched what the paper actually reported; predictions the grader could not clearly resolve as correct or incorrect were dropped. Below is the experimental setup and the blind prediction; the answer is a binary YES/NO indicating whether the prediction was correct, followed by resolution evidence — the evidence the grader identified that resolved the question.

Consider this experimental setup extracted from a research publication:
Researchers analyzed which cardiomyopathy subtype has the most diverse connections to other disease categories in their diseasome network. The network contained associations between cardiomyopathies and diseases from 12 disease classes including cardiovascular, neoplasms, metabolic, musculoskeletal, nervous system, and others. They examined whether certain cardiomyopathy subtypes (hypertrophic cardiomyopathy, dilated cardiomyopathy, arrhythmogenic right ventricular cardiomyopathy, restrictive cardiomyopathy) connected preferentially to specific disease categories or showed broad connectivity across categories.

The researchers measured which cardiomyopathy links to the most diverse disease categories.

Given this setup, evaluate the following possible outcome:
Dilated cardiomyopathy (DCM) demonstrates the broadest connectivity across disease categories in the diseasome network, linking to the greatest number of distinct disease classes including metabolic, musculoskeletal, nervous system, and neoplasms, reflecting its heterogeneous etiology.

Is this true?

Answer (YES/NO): YES